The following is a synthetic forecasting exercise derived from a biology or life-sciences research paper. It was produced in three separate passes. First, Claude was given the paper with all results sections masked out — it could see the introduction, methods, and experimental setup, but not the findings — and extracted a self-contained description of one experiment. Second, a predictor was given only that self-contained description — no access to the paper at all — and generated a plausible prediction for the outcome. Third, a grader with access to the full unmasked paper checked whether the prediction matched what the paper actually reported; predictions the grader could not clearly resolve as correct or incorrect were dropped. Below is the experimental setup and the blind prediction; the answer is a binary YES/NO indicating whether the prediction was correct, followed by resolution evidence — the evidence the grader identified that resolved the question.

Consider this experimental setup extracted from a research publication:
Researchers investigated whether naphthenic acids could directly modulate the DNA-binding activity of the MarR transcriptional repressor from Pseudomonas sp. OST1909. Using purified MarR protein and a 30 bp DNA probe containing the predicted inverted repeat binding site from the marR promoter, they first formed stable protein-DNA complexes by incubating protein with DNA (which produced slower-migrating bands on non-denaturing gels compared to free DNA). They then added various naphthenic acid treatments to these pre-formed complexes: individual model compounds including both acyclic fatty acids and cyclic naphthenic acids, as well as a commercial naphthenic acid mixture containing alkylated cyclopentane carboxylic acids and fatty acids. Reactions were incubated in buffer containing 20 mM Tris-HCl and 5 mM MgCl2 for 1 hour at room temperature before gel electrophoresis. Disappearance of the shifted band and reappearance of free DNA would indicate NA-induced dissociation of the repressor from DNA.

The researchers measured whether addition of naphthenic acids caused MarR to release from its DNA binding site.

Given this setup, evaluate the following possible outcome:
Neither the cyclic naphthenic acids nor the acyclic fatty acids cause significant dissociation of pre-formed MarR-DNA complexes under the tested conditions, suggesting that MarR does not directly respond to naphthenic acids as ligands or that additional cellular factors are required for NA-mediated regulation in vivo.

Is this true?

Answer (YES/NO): NO